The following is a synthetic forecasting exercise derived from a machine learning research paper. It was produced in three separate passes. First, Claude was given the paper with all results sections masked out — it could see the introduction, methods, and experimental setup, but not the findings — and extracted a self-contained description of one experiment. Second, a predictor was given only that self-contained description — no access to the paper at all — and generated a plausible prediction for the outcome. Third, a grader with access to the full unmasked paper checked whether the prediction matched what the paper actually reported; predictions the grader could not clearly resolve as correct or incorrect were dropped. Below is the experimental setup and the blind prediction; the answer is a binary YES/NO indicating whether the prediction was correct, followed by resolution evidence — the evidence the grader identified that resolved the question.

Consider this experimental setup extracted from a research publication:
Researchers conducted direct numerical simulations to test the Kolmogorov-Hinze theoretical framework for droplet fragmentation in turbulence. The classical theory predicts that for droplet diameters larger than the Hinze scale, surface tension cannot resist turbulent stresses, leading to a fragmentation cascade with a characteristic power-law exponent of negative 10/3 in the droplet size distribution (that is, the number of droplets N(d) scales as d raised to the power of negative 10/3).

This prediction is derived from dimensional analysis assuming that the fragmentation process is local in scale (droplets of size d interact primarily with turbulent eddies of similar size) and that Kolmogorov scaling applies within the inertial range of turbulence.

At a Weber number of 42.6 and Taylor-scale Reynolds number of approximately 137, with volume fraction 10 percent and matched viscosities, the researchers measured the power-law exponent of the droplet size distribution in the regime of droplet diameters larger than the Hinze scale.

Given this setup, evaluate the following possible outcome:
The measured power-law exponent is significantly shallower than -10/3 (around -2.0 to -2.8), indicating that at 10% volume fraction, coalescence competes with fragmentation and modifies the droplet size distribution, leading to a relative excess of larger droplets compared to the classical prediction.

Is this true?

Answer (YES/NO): NO